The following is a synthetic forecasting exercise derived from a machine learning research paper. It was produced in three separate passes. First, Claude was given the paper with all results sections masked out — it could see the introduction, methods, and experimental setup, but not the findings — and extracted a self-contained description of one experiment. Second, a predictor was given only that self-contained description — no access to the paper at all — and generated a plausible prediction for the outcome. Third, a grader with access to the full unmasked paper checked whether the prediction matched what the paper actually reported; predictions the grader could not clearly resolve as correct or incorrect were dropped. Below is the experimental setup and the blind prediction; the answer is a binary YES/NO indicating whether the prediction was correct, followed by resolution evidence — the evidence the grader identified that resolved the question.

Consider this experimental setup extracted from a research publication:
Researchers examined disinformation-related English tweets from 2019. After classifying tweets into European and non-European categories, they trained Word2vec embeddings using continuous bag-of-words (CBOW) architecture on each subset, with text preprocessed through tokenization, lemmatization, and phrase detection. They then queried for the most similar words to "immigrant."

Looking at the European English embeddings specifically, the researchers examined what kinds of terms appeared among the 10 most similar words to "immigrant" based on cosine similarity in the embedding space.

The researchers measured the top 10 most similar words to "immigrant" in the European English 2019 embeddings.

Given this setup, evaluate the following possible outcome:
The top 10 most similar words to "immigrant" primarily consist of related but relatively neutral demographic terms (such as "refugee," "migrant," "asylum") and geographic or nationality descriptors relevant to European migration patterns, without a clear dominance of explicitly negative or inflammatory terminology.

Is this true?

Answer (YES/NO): NO